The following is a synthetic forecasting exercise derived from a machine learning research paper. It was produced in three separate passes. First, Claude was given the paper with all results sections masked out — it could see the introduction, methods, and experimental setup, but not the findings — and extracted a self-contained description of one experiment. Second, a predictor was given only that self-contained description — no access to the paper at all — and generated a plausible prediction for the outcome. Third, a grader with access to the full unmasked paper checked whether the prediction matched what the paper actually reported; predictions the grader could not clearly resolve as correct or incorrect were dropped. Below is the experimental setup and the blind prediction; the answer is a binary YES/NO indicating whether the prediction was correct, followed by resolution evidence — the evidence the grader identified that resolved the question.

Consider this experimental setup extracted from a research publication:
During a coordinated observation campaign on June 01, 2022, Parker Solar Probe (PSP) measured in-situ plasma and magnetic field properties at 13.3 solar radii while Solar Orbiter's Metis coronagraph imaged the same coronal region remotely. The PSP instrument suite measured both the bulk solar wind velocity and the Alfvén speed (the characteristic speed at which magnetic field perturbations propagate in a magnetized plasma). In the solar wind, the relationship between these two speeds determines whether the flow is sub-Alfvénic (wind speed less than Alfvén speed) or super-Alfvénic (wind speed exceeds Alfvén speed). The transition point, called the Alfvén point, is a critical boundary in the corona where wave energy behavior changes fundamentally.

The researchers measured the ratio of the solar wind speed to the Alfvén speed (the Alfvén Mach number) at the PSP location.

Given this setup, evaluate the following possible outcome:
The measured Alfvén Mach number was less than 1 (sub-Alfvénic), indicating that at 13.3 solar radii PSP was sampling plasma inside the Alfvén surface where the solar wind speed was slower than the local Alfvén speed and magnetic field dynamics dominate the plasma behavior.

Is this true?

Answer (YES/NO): YES